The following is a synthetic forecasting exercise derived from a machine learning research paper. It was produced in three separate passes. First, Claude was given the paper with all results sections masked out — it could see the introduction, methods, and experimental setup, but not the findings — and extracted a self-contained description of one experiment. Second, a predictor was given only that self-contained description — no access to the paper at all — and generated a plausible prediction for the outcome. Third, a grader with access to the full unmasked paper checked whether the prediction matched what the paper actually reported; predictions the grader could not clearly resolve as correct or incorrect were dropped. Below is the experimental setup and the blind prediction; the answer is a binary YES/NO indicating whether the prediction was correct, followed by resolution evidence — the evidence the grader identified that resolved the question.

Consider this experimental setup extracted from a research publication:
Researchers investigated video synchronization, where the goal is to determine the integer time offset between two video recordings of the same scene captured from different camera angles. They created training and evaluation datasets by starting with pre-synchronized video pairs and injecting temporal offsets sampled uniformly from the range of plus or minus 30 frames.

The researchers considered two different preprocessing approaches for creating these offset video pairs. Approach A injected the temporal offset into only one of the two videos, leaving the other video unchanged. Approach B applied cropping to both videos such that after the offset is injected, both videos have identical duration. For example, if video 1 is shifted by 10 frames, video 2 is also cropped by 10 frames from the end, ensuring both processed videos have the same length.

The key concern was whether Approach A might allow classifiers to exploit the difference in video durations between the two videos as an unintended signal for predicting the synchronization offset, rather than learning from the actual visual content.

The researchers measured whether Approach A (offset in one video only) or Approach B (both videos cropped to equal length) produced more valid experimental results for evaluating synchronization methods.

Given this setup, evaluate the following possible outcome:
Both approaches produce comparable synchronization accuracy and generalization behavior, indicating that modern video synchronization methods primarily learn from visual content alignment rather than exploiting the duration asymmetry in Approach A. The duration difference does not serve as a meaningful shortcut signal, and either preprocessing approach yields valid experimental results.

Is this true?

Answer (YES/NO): NO